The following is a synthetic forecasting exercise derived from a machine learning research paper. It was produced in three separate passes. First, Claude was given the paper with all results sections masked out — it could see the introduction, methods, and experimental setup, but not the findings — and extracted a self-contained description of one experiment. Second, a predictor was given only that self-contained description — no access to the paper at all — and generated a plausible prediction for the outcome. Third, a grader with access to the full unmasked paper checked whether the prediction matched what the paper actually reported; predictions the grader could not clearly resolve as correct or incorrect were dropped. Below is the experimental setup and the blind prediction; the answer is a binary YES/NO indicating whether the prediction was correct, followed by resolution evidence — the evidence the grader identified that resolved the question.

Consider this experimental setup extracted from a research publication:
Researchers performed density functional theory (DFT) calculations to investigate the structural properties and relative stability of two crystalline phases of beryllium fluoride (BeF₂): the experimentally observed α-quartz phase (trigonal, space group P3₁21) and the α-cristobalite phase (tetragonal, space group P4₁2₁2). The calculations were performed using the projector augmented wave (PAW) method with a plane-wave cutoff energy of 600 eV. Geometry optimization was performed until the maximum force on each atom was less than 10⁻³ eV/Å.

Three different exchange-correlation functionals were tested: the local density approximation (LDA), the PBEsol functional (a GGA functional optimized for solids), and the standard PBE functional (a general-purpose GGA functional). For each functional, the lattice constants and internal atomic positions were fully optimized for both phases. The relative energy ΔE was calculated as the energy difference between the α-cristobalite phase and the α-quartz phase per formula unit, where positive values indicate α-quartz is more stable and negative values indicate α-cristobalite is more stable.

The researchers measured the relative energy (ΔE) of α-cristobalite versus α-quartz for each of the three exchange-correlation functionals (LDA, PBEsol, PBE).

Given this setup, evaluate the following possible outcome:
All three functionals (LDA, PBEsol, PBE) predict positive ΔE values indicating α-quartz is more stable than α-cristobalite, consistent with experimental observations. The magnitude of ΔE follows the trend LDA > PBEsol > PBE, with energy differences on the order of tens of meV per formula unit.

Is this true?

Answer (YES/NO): NO